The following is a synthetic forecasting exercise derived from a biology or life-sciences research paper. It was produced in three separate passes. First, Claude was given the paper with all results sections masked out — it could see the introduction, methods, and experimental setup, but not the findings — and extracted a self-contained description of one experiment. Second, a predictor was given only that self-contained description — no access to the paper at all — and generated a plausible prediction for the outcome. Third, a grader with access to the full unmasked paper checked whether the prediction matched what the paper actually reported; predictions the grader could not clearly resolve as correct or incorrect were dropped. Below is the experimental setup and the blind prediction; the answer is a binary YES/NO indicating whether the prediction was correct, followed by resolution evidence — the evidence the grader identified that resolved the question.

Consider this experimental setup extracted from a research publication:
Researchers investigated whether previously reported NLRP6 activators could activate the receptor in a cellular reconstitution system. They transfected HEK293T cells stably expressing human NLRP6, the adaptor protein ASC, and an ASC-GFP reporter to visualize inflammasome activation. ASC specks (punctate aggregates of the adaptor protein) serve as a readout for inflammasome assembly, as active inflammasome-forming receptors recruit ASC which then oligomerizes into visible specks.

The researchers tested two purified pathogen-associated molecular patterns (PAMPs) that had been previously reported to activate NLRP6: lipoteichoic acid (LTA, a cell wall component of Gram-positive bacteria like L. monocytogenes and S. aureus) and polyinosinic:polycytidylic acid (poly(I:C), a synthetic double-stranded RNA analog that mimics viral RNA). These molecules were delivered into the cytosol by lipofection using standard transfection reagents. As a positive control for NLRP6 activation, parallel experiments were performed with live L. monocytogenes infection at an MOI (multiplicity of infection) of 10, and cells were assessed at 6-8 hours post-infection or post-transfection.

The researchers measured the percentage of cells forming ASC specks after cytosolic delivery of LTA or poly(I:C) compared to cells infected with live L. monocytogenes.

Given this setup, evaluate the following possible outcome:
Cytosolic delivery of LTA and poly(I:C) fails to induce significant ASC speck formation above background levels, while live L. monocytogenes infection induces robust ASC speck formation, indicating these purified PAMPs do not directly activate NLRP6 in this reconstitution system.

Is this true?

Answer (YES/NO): YES